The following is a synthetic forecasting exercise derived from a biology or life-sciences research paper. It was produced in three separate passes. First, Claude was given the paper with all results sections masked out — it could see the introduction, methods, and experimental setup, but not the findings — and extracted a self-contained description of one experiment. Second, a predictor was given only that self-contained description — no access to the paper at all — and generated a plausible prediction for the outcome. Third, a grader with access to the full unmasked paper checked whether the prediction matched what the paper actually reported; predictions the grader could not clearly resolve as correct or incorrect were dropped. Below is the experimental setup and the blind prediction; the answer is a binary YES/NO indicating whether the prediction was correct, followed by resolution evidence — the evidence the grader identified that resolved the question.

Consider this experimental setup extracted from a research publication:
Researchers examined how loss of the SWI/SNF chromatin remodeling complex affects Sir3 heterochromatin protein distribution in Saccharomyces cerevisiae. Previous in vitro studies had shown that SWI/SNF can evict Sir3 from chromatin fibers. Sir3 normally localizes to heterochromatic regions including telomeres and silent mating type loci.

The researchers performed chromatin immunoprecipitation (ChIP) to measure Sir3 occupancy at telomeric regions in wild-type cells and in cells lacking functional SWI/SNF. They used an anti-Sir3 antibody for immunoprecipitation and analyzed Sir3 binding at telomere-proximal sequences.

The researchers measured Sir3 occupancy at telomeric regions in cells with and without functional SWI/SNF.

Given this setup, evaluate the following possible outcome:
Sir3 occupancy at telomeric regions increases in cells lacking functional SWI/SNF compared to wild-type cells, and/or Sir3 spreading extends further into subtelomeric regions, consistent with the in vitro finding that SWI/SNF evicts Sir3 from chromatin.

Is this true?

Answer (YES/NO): NO